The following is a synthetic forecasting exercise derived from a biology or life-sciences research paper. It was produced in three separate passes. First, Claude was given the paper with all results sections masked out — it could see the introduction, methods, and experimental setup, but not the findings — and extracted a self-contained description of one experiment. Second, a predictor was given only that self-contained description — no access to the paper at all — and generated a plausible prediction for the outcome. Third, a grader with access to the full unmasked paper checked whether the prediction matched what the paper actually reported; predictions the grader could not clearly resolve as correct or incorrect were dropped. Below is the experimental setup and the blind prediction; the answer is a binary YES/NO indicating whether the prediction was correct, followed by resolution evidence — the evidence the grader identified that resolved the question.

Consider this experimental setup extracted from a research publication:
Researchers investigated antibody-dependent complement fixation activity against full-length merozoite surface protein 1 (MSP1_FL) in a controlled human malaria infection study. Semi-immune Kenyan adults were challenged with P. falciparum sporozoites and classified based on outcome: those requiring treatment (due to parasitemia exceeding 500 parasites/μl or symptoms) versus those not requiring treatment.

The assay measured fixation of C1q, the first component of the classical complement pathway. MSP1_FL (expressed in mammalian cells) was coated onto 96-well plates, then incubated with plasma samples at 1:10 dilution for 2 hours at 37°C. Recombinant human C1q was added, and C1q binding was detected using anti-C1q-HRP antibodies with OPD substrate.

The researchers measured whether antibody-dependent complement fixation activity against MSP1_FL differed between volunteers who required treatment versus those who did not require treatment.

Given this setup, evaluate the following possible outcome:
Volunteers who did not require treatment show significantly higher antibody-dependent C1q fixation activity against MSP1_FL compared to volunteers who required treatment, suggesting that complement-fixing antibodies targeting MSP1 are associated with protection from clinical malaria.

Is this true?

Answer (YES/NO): YES